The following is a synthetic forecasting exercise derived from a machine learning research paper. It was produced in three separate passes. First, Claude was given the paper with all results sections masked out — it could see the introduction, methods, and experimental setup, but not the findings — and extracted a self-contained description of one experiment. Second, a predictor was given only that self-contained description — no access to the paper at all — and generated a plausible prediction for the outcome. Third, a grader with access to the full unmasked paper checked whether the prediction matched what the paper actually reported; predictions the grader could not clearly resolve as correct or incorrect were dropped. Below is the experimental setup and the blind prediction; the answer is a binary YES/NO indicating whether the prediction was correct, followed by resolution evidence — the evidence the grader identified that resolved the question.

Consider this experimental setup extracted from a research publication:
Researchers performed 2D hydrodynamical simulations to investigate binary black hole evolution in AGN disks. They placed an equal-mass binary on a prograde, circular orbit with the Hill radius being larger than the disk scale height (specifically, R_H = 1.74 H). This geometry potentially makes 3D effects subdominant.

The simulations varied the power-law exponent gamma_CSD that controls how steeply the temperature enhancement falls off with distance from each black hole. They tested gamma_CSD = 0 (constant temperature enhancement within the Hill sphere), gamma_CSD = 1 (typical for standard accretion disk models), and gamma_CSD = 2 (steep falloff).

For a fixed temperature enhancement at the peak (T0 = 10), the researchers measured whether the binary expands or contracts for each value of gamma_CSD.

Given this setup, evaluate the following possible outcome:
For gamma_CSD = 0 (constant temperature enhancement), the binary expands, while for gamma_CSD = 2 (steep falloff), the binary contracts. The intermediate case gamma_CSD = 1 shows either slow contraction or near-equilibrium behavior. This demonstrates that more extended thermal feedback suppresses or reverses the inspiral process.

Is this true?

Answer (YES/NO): NO